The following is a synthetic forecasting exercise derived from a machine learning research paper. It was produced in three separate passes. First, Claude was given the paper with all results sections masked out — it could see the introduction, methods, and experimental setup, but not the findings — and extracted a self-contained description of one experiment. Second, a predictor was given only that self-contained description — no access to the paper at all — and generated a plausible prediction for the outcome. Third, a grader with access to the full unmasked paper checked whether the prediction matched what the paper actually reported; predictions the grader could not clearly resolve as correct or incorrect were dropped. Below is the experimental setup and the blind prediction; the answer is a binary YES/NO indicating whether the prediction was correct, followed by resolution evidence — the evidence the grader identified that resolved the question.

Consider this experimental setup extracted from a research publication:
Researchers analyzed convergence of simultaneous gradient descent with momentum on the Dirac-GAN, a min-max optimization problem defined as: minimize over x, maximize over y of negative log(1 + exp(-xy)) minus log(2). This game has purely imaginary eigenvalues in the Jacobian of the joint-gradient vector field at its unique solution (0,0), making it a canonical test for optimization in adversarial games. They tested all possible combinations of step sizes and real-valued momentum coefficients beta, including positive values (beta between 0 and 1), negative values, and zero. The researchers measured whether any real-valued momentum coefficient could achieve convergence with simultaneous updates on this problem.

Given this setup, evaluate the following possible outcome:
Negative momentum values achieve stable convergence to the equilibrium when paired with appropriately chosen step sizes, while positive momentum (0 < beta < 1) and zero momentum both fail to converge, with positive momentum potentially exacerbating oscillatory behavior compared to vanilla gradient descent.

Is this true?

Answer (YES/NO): NO